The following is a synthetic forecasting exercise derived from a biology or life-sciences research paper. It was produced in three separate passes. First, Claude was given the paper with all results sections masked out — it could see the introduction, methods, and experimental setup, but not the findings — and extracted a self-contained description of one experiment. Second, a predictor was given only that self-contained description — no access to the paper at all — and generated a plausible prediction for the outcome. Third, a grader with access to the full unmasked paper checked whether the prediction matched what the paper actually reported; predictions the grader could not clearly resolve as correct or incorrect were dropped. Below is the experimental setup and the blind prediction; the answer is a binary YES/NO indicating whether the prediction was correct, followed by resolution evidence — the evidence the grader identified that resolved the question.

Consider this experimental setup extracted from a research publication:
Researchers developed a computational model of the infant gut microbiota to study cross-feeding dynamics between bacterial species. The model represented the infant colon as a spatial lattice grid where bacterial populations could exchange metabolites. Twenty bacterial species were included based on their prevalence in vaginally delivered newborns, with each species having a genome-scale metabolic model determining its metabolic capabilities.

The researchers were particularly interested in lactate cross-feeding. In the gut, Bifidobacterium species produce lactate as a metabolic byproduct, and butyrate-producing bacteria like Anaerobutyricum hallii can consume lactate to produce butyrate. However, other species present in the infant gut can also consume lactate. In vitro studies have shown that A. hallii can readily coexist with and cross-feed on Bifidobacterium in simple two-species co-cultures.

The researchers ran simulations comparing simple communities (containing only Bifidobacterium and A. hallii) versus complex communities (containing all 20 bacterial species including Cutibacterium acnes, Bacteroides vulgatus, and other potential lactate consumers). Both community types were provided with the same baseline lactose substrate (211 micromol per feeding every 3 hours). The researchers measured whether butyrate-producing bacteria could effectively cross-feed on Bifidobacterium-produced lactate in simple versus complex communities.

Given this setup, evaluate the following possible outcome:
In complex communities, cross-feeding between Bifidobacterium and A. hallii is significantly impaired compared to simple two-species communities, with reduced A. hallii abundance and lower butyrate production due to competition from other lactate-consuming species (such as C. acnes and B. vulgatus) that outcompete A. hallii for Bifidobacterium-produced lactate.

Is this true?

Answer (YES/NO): YES